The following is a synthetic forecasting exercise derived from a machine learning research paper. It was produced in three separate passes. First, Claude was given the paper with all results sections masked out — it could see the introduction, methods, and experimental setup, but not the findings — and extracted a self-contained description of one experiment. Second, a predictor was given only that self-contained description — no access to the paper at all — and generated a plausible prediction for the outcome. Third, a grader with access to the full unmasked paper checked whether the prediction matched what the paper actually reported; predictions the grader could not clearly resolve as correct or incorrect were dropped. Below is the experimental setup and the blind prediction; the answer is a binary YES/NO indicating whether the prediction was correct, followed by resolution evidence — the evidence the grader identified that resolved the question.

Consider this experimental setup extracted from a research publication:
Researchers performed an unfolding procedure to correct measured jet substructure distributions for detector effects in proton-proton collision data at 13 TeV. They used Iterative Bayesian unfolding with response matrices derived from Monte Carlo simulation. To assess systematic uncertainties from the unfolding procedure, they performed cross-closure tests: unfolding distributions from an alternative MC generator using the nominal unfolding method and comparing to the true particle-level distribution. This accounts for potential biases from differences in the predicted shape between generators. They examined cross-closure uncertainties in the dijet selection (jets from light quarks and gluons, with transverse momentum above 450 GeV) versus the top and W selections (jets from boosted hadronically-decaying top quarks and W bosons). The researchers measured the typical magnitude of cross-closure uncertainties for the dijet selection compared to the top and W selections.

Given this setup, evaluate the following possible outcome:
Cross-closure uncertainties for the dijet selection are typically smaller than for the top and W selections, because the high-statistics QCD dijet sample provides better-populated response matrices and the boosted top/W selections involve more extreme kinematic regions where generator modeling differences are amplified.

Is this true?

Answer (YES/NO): YES